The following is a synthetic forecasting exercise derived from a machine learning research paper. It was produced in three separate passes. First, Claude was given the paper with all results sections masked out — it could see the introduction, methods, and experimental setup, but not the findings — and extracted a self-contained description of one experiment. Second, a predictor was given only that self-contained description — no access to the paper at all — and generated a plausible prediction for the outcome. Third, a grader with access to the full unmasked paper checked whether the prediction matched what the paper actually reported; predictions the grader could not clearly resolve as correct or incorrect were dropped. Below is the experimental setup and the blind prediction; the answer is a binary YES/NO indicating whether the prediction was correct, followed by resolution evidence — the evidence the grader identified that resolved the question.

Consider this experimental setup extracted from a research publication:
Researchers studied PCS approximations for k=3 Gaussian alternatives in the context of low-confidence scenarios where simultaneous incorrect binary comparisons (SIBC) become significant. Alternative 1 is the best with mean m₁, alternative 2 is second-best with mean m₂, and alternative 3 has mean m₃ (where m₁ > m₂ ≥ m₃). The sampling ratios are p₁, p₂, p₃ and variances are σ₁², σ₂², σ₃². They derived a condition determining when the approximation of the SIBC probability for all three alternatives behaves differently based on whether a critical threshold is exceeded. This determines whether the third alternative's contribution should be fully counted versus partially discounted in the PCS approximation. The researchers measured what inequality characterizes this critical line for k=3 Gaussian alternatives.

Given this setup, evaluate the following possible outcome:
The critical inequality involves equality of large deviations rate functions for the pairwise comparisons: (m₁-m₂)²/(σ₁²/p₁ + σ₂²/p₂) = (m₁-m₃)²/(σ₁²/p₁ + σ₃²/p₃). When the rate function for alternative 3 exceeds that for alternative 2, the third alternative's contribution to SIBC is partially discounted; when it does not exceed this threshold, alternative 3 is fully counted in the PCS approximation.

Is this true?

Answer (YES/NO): NO